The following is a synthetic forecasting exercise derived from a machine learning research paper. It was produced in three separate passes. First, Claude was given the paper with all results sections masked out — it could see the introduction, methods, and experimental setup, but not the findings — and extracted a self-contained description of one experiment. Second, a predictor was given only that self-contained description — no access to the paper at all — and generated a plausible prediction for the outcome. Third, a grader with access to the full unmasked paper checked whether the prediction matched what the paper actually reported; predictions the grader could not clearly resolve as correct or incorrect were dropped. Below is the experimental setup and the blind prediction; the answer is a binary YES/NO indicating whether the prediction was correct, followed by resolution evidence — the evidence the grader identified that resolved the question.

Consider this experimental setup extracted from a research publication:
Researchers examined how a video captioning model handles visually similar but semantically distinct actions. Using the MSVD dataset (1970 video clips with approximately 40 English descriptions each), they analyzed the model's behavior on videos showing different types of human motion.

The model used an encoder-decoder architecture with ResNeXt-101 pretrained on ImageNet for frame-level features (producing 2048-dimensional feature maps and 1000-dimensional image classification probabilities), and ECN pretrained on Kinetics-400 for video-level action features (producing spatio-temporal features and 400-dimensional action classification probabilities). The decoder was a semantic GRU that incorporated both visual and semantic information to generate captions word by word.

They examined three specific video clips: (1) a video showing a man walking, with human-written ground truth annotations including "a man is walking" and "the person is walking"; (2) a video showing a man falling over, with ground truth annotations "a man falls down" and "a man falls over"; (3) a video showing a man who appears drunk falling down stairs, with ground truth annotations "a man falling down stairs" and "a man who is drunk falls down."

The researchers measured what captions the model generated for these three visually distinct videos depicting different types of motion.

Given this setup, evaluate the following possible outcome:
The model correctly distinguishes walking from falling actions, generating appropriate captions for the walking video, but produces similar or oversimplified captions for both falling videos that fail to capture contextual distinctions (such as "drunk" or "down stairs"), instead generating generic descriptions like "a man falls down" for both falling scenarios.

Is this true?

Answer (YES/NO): NO